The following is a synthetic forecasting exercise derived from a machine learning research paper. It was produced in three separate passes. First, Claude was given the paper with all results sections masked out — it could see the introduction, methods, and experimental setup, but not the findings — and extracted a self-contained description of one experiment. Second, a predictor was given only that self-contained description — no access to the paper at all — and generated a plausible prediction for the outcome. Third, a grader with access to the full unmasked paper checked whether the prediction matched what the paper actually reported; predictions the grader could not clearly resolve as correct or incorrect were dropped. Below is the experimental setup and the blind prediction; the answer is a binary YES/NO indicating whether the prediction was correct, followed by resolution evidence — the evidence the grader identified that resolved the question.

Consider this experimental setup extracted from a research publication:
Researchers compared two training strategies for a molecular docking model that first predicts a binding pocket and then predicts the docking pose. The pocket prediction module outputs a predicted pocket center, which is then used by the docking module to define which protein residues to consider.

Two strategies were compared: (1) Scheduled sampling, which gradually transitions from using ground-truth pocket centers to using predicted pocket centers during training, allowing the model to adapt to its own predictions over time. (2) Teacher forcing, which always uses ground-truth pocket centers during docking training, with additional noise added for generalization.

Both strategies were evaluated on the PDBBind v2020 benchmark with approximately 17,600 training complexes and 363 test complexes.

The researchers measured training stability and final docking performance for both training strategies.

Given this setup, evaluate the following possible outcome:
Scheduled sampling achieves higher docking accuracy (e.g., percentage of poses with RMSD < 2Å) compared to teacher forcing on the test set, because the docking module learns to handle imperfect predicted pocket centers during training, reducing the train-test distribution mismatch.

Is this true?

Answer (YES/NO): NO